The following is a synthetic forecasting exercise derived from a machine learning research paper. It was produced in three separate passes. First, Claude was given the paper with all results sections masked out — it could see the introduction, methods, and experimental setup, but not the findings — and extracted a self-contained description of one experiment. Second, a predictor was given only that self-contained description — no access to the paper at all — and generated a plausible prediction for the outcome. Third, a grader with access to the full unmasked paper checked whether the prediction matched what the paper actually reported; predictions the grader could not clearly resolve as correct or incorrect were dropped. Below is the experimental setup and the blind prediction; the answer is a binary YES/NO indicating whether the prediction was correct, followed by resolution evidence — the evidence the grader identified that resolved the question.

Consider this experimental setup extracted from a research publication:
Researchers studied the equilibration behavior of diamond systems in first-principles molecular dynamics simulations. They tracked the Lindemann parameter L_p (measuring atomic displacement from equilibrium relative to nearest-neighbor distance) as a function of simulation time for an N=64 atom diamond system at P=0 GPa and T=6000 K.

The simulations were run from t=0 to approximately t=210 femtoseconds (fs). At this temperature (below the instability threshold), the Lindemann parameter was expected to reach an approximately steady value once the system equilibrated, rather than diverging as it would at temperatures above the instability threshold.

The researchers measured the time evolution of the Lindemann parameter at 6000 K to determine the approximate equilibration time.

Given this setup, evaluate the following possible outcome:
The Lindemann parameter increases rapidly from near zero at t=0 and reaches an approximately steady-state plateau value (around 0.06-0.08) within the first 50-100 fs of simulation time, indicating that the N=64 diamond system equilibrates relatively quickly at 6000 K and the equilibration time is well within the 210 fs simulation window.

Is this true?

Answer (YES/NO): NO